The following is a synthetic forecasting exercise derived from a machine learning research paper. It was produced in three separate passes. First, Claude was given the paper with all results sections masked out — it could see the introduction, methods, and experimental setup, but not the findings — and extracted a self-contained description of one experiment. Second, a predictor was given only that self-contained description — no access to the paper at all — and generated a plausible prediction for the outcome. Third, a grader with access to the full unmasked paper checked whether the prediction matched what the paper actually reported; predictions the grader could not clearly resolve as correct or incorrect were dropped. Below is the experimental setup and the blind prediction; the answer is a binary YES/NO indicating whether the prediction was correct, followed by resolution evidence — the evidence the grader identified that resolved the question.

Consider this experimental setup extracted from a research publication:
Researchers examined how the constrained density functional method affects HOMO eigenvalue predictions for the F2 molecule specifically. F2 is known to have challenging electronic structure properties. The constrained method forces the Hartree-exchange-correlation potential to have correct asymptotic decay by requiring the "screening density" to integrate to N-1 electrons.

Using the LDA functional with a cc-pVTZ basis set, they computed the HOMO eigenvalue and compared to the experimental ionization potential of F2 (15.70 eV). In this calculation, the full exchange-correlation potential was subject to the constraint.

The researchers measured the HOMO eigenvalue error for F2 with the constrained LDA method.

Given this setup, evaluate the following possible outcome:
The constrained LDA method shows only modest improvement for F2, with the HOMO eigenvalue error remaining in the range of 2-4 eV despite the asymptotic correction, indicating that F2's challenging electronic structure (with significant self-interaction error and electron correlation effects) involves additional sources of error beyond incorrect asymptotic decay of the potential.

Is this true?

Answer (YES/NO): NO